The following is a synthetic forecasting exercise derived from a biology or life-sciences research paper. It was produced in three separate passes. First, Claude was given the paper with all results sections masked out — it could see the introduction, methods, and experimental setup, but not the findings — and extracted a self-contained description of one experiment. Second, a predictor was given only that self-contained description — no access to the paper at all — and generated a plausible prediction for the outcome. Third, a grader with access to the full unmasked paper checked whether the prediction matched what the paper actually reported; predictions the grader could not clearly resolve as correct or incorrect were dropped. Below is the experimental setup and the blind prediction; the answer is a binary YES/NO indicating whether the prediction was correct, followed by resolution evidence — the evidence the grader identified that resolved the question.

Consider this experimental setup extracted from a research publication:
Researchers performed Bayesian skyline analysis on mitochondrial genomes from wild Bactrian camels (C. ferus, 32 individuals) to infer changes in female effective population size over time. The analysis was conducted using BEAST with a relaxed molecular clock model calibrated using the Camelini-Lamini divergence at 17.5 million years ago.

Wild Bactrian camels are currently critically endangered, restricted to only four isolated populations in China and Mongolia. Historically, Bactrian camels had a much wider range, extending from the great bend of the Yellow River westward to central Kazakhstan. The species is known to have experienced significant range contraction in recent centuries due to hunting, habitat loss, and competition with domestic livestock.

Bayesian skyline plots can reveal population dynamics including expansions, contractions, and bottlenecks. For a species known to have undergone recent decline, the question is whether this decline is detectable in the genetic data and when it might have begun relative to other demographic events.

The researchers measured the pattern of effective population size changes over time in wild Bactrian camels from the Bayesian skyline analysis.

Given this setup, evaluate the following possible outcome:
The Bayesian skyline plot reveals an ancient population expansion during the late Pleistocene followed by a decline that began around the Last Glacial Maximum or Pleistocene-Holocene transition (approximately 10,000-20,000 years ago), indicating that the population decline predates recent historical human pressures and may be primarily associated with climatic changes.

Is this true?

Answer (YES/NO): NO